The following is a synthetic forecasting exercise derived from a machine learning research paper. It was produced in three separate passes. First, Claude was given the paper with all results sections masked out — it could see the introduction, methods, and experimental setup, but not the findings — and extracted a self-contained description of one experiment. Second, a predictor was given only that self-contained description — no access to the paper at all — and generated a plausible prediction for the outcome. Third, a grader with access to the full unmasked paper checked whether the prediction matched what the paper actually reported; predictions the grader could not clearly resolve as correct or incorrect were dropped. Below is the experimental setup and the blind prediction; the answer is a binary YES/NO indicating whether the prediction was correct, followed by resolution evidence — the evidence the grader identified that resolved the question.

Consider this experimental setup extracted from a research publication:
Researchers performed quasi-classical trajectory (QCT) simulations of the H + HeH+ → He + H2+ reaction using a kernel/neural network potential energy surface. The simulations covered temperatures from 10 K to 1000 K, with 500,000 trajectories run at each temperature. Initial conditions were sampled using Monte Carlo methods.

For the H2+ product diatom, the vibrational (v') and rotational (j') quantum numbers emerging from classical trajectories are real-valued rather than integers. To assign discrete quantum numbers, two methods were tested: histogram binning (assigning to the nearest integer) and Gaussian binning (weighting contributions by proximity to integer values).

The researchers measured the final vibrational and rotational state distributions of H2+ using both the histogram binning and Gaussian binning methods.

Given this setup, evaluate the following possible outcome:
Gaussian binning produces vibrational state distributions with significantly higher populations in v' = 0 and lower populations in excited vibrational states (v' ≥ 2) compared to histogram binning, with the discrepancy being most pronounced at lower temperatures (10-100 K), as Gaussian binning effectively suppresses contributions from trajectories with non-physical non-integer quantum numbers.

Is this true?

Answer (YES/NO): NO